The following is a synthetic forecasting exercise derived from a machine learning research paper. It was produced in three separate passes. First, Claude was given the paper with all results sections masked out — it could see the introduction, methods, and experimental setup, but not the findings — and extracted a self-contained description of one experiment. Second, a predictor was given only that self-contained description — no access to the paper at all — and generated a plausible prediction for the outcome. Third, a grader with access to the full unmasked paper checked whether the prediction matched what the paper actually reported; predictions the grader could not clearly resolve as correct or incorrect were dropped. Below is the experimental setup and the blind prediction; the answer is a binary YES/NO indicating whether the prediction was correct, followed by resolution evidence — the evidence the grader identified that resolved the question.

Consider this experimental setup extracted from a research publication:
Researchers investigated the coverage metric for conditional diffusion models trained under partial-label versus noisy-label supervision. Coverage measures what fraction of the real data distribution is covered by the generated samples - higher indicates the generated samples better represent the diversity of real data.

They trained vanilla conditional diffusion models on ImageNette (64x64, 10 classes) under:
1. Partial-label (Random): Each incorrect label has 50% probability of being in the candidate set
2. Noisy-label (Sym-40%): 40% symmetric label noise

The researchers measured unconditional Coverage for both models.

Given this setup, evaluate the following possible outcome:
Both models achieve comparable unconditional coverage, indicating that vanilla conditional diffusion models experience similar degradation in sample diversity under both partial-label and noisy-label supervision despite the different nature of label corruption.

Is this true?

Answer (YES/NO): NO